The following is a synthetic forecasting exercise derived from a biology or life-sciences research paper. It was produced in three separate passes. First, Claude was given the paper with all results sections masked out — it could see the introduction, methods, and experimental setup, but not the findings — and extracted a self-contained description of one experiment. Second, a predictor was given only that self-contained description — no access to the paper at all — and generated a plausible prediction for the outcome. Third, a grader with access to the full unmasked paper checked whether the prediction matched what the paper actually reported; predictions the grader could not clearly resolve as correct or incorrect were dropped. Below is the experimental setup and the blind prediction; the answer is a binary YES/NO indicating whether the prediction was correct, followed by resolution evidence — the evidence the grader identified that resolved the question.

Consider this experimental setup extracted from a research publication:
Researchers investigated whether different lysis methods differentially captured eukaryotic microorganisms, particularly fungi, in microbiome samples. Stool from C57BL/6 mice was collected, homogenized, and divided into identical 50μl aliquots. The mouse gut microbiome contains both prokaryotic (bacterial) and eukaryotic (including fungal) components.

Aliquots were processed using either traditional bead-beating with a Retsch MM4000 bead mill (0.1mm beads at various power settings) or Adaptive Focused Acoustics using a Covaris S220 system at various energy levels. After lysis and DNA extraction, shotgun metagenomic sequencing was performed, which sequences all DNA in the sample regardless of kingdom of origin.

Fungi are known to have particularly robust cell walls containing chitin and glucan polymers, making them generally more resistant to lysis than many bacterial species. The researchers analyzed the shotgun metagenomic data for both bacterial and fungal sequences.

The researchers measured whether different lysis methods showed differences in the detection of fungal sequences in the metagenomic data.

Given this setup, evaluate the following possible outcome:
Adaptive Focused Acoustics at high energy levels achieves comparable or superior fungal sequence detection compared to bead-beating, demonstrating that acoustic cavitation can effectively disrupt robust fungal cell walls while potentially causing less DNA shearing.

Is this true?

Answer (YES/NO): NO